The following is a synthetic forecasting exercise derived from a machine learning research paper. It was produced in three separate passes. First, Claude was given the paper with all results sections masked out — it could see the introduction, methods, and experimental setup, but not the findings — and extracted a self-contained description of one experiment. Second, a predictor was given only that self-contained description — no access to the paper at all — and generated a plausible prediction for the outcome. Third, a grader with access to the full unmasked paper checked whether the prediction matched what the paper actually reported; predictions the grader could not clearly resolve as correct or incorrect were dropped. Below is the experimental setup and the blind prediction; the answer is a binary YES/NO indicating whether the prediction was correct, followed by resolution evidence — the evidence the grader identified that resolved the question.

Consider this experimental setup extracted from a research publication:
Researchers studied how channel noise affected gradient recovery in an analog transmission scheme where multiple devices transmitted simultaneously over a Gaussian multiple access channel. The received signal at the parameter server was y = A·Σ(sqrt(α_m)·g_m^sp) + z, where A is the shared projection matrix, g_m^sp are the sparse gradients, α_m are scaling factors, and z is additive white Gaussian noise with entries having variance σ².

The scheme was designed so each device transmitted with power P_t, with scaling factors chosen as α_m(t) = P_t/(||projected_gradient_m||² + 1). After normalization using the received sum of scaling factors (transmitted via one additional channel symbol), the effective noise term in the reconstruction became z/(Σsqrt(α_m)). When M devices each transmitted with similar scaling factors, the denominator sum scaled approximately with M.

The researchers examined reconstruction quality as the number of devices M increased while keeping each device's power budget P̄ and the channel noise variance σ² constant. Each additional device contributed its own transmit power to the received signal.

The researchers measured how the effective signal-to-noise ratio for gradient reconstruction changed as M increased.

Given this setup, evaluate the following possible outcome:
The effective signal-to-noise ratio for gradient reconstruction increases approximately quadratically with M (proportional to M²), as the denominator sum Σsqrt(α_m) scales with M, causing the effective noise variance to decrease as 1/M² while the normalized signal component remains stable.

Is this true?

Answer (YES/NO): YES